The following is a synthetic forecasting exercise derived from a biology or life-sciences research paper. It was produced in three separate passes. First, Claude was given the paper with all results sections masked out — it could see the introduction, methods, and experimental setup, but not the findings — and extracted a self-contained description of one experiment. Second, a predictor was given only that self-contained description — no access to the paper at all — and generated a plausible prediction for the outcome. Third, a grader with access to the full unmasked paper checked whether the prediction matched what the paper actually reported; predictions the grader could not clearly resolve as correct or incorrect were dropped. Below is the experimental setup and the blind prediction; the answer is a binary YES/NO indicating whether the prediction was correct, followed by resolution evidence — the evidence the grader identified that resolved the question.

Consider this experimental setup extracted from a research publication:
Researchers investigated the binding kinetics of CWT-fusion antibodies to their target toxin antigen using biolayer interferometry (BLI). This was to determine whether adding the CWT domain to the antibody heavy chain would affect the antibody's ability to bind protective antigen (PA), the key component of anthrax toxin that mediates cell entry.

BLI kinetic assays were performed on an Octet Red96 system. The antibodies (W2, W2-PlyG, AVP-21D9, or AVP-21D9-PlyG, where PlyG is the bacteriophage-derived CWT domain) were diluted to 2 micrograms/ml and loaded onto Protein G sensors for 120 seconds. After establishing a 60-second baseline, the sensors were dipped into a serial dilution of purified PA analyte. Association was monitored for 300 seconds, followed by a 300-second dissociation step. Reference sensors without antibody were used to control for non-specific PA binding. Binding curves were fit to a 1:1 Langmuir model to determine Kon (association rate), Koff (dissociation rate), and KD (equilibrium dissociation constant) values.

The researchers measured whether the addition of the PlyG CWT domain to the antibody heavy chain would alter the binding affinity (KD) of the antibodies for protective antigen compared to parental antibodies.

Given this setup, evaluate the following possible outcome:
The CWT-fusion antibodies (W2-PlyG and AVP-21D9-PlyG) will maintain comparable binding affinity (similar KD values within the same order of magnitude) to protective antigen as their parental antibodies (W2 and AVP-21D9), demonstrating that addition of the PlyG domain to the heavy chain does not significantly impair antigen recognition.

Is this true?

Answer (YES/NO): NO